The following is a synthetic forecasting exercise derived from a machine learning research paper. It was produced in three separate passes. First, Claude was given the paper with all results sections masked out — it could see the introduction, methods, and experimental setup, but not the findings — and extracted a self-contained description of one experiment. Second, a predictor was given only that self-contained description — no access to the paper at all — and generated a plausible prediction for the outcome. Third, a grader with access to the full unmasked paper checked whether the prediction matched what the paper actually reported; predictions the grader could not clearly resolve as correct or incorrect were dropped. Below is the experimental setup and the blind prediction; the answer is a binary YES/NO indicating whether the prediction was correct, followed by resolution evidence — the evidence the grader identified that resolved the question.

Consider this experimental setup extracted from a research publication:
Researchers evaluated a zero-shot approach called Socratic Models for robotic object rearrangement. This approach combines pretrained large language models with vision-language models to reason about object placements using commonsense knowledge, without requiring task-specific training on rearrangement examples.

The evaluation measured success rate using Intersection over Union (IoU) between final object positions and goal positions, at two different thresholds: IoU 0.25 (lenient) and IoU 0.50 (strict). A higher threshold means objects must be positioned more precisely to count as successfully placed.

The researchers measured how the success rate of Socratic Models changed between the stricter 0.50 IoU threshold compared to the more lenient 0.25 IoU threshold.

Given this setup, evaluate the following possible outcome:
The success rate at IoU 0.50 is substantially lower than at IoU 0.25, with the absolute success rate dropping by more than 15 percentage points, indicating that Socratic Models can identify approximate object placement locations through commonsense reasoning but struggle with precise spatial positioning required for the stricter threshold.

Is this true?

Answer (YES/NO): NO